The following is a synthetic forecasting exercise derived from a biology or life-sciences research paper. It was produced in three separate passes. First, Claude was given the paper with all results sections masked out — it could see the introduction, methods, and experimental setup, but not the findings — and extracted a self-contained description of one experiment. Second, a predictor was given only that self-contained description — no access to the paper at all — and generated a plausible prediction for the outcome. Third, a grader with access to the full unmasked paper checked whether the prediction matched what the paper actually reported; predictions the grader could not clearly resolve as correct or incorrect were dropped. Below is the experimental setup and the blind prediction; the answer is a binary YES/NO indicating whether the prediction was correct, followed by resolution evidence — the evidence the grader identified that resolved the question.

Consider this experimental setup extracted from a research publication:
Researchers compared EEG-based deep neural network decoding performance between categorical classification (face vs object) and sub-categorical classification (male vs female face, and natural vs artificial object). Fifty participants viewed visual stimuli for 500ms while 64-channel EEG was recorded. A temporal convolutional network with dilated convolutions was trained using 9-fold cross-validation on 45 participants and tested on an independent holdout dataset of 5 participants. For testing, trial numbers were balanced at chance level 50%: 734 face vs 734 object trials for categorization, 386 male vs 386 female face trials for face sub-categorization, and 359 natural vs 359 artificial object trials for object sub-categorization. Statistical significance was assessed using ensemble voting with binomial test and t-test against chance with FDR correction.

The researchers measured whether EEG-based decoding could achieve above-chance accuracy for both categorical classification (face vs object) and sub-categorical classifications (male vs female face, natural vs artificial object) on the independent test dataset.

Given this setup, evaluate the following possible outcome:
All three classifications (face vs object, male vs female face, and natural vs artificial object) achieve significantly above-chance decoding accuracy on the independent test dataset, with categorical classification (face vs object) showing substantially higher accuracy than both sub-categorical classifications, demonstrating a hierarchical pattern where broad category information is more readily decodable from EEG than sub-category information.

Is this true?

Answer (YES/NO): YES